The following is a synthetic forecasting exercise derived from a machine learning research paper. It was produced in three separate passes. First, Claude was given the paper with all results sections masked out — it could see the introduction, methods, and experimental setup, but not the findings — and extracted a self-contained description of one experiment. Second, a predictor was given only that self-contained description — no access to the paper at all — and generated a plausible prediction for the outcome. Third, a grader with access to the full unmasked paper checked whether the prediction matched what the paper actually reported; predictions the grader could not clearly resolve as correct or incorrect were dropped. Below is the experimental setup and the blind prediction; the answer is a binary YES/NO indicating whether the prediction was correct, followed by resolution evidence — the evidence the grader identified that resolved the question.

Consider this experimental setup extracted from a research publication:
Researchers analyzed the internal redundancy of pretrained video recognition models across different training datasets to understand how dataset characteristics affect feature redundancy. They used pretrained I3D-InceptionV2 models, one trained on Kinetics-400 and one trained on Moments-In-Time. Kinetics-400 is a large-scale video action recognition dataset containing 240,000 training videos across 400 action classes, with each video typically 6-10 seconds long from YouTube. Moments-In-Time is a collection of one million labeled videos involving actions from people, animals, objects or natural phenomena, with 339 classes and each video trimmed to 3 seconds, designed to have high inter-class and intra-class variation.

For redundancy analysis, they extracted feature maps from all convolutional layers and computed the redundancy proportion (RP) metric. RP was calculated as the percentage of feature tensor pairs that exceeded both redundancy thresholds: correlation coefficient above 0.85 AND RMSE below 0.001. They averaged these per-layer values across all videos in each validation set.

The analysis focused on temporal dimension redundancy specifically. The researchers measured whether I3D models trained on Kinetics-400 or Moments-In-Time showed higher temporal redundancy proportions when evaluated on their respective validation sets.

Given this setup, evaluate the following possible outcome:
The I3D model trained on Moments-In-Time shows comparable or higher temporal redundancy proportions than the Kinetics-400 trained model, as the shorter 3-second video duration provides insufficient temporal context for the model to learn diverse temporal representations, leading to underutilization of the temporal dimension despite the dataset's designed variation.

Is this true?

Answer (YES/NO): NO